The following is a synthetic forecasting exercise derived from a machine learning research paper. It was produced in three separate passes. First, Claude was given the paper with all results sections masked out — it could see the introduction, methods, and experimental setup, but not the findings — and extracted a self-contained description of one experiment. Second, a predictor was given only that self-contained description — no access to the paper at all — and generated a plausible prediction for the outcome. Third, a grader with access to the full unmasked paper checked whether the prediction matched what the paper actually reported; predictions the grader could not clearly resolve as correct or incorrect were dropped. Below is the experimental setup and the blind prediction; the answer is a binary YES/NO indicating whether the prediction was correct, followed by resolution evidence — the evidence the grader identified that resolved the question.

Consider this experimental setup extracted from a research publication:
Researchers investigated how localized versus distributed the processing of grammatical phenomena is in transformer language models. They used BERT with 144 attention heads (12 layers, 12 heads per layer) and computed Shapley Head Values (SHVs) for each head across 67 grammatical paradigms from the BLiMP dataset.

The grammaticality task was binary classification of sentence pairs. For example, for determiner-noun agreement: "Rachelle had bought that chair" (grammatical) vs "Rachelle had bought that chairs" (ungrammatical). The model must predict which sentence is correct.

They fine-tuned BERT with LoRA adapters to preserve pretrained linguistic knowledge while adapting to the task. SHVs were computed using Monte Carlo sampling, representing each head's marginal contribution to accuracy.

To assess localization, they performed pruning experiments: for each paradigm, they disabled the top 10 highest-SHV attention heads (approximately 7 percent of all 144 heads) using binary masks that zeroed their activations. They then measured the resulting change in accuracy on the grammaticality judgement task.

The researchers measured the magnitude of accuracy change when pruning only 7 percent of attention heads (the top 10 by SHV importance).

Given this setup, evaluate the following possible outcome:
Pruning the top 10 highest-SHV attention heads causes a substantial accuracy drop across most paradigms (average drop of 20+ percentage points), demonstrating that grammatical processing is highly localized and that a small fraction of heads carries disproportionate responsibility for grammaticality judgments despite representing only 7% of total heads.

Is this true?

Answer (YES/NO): NO